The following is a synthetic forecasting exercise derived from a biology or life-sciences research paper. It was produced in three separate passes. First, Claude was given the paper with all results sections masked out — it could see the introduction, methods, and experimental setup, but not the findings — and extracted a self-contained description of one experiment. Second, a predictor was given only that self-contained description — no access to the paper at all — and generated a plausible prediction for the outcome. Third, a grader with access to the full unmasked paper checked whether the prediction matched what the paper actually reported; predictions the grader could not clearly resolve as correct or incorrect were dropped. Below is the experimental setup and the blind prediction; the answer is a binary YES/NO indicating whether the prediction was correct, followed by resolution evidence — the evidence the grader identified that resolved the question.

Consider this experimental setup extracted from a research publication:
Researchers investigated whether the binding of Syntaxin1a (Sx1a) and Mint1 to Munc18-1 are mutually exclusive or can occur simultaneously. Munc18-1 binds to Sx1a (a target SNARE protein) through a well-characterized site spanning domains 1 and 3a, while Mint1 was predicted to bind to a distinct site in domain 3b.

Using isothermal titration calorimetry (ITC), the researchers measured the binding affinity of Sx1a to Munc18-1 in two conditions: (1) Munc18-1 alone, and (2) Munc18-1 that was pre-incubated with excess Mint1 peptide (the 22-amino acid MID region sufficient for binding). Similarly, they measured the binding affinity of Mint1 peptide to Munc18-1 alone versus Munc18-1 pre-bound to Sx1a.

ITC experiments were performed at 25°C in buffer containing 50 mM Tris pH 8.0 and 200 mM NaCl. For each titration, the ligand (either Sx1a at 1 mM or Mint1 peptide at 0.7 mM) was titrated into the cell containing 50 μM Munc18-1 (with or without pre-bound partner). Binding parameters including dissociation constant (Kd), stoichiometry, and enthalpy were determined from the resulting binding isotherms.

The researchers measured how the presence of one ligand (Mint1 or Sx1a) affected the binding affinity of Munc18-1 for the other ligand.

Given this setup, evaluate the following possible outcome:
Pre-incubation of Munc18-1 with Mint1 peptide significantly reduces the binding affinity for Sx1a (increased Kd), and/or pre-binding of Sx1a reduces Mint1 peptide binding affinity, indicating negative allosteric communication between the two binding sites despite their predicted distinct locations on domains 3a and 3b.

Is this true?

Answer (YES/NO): YES